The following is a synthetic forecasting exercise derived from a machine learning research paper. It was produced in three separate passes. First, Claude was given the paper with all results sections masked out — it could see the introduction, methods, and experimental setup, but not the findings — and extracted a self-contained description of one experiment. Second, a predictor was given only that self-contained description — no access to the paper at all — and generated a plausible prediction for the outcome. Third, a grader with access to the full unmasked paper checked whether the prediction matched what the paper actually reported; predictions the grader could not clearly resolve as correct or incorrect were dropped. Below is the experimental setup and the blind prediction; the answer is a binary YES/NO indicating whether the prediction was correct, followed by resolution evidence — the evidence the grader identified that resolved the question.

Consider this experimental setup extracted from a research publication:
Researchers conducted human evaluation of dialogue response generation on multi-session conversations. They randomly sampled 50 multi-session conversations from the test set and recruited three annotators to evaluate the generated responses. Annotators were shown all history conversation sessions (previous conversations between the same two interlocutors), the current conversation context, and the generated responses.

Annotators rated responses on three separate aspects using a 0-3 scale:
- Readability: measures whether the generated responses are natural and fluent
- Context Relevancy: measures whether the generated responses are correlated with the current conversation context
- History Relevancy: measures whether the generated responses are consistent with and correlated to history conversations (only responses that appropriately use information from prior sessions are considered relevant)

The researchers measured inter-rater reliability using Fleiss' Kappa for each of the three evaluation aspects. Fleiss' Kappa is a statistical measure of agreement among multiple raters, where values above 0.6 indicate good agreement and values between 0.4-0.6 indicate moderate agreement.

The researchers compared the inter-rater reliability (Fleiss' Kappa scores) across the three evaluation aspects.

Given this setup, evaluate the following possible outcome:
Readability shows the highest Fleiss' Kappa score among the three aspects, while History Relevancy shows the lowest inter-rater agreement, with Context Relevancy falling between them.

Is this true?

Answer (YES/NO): NO